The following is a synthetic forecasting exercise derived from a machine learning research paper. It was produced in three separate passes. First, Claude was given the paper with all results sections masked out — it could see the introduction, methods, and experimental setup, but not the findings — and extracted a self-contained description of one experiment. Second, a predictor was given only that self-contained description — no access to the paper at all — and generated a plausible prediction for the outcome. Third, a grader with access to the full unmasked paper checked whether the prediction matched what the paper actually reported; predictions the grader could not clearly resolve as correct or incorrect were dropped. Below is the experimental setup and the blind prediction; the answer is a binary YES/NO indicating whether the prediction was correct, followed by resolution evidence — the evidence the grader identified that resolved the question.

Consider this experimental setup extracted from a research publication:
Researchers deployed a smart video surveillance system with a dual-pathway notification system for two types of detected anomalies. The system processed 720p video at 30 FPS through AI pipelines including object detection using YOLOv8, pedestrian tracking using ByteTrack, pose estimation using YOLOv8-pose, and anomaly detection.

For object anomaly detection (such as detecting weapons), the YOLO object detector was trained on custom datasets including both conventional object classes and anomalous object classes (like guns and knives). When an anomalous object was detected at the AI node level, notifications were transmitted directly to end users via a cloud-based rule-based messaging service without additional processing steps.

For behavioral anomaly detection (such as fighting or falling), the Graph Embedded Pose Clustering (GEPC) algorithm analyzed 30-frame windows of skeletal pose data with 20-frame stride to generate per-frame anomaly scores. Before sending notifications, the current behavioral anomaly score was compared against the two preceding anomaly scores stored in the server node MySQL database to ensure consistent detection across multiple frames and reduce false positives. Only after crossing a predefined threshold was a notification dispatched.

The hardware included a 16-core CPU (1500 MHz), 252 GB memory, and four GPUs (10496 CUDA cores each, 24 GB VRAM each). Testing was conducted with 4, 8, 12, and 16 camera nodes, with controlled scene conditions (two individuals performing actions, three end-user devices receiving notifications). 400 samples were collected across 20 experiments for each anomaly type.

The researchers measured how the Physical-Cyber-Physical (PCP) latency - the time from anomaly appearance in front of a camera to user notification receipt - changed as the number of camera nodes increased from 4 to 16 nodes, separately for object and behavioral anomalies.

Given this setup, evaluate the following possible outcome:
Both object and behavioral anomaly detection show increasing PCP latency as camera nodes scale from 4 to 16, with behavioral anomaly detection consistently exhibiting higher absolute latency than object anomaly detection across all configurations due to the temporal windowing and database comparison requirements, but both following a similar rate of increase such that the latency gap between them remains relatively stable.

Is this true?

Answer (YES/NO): NO